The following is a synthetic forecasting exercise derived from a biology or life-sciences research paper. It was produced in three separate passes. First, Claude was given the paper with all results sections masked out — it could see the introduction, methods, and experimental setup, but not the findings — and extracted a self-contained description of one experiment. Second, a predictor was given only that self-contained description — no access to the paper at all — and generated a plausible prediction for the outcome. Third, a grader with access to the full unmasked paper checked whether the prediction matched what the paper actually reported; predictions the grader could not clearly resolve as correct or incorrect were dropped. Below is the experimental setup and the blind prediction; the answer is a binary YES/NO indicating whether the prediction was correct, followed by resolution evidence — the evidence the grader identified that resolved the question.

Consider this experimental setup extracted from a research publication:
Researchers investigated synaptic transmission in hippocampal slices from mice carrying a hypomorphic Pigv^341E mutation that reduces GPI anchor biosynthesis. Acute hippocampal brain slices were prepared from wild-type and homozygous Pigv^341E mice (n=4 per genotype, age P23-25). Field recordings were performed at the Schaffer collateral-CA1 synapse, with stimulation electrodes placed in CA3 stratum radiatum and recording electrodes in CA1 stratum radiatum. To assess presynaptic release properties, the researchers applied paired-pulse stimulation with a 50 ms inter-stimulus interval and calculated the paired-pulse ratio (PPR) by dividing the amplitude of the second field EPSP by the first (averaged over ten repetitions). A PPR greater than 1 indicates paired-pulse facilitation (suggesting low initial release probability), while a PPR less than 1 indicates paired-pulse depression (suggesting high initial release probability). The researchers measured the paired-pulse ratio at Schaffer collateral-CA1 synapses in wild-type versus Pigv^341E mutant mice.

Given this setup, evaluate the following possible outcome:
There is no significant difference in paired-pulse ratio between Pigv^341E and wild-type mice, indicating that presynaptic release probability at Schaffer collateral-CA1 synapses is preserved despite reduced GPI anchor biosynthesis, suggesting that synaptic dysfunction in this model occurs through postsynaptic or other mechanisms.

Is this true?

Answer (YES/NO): NO